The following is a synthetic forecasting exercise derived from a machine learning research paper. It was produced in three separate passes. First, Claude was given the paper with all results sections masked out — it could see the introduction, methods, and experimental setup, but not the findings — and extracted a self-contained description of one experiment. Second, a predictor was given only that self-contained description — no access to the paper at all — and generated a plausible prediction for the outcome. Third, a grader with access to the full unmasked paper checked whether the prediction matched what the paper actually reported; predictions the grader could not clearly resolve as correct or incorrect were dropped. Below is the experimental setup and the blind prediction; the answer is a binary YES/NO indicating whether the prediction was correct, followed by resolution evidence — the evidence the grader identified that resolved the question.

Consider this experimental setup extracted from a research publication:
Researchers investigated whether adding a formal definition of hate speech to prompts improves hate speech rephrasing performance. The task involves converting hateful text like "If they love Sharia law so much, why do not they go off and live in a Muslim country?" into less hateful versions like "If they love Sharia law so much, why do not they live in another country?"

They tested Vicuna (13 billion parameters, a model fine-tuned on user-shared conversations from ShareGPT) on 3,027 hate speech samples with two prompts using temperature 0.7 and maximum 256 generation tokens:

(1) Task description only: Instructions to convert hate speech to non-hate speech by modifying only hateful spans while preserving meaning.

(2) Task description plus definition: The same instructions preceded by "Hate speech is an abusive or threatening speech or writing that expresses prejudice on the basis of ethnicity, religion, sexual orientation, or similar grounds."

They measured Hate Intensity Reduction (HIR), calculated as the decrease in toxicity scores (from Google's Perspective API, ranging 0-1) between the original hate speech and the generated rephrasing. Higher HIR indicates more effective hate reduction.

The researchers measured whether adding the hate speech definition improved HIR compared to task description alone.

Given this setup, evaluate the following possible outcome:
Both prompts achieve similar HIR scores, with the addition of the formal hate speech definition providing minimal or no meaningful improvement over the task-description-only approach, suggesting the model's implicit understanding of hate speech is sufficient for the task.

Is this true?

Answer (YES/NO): NO